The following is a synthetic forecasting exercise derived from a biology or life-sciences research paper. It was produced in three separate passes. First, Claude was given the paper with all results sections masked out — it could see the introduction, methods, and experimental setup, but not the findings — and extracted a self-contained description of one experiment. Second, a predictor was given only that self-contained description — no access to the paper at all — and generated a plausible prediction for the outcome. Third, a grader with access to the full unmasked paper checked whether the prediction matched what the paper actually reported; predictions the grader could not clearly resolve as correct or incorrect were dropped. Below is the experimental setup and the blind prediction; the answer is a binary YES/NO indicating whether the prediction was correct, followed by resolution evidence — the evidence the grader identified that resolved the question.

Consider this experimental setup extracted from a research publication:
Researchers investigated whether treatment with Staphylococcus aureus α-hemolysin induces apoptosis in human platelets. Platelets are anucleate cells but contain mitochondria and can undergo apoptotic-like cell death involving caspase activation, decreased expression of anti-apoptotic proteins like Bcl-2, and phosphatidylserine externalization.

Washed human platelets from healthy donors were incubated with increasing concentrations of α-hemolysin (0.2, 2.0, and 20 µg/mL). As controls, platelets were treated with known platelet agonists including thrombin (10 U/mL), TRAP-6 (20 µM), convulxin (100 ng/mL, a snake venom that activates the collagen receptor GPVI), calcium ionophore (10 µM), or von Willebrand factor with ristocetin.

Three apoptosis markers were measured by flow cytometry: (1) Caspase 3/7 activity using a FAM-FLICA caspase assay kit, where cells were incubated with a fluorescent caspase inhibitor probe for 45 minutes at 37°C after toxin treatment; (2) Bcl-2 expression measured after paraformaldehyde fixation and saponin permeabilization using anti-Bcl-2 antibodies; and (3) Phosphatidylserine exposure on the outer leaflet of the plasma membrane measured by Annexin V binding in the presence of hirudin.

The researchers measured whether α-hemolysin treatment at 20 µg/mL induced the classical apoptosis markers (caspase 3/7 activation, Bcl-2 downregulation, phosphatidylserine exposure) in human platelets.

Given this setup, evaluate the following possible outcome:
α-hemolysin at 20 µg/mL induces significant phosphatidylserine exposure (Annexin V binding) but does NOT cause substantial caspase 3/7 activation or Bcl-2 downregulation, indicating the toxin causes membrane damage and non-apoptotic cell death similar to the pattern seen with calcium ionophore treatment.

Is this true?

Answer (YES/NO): NO